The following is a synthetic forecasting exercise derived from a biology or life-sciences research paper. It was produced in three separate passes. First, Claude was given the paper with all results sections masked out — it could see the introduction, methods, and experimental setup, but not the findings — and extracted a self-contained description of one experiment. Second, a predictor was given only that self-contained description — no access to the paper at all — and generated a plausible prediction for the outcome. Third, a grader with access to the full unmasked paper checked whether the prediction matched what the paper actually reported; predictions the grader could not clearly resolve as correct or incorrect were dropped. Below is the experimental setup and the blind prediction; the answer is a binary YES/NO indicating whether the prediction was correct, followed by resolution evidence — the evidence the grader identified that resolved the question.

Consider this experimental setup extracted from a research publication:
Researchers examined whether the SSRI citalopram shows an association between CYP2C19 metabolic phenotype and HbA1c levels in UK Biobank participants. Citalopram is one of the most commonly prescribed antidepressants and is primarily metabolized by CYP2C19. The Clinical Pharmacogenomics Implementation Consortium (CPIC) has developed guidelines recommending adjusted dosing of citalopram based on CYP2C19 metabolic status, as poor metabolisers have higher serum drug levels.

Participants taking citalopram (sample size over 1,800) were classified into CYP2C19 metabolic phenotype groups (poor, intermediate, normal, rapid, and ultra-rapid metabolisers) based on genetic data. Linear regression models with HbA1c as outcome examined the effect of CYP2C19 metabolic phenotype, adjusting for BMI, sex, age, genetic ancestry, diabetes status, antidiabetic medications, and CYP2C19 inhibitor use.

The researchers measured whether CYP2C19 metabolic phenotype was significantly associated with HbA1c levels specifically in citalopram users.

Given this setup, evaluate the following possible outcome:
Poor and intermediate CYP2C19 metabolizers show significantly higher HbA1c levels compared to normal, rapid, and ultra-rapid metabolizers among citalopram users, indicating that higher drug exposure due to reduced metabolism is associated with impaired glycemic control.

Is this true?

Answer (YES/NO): NO